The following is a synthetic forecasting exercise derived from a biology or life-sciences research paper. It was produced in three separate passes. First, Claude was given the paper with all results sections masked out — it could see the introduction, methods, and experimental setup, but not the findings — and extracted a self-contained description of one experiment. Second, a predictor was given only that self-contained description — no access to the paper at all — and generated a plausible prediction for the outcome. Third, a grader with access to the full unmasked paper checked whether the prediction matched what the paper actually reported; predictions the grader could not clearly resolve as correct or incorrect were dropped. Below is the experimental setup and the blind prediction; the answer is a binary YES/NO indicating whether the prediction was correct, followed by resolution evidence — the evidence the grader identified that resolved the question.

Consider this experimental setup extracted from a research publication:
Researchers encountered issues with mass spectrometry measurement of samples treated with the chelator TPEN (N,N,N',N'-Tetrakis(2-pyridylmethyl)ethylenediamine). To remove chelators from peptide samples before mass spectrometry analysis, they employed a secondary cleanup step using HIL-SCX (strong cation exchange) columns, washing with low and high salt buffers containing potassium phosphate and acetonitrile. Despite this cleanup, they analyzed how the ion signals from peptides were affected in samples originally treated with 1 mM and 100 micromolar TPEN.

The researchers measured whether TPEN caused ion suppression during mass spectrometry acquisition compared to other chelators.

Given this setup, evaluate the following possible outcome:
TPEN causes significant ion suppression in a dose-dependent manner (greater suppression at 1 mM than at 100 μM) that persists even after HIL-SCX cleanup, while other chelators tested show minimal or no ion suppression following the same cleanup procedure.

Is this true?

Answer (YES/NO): YES